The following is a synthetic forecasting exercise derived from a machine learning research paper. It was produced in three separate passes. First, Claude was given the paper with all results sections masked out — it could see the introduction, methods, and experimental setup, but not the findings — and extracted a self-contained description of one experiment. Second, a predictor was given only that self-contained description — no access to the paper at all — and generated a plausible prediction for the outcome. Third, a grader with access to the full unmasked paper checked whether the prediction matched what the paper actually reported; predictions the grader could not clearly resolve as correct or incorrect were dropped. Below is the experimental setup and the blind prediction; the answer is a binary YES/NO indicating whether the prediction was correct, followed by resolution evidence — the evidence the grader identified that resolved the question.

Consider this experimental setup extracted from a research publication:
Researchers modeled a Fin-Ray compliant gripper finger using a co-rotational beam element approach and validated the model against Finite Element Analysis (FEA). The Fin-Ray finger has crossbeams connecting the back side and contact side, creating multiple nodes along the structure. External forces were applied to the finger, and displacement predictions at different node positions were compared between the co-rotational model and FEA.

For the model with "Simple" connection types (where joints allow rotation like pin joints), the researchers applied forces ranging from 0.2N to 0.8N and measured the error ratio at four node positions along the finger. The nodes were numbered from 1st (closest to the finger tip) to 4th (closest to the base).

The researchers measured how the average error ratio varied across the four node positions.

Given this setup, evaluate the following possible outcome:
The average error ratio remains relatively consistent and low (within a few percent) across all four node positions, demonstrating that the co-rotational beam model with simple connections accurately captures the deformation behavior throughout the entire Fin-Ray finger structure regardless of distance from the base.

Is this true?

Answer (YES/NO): NO